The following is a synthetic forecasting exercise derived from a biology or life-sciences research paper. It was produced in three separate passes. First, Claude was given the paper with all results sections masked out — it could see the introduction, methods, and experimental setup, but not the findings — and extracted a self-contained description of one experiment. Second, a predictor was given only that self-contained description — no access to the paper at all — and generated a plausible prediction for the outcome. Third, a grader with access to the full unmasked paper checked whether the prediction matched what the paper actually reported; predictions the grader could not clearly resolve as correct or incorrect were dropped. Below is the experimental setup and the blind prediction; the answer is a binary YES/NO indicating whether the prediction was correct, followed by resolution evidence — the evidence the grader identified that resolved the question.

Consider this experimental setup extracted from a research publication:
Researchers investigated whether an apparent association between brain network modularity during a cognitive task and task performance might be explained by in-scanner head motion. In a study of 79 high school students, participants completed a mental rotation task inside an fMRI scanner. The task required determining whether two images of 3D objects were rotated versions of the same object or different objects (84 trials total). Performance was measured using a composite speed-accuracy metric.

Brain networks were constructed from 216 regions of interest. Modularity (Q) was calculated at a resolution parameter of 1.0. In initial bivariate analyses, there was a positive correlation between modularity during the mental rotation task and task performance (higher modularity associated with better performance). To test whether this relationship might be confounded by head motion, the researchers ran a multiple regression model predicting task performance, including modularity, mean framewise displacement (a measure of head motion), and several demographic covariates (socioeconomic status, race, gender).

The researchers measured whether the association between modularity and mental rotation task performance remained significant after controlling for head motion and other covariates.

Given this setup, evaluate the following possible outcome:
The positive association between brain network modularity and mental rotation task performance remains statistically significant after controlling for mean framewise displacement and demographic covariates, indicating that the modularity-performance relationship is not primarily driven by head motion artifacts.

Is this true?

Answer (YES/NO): NO